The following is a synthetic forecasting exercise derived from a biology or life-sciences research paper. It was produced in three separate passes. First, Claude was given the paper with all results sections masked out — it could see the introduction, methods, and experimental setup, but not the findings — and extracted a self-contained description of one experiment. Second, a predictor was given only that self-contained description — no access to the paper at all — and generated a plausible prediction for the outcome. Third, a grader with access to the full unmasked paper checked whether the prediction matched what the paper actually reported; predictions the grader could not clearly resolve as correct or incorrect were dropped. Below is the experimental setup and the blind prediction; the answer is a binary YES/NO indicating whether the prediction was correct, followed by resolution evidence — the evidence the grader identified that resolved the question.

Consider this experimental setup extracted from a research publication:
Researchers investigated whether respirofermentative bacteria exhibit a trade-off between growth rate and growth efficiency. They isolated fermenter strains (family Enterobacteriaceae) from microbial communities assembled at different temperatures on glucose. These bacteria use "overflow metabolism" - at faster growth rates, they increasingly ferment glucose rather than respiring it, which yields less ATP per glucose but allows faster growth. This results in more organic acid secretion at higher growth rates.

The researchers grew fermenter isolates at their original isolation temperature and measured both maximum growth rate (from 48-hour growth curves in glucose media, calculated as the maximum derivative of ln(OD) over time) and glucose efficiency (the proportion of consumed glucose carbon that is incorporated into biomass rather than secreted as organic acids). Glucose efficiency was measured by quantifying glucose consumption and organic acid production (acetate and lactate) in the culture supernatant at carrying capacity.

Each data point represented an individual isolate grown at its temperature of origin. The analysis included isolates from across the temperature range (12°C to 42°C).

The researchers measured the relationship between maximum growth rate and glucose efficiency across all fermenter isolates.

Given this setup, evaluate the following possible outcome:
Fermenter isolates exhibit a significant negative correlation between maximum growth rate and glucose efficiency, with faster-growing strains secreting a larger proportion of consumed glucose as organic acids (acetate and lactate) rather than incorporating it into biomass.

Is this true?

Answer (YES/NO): YES